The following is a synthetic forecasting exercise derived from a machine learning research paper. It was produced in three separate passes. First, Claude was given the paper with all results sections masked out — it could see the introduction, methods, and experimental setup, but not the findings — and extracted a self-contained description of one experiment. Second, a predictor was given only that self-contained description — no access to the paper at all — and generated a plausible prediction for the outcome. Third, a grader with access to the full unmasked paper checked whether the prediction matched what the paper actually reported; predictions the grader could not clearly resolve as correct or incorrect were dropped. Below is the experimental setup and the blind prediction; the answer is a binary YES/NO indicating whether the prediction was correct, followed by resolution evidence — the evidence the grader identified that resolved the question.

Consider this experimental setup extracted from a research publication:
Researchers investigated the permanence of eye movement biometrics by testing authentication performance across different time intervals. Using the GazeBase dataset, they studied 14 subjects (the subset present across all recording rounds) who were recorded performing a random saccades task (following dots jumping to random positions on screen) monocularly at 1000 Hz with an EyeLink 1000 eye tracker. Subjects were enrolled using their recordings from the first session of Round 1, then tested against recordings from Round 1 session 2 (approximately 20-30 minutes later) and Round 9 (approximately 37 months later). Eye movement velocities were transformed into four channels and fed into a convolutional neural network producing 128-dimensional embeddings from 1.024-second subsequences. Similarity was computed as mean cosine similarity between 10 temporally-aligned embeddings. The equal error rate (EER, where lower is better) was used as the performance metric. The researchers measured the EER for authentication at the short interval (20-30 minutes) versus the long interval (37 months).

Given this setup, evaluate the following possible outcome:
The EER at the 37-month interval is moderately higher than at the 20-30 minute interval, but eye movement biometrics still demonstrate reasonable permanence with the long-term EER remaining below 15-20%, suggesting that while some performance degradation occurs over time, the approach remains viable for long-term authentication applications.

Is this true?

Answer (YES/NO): YES